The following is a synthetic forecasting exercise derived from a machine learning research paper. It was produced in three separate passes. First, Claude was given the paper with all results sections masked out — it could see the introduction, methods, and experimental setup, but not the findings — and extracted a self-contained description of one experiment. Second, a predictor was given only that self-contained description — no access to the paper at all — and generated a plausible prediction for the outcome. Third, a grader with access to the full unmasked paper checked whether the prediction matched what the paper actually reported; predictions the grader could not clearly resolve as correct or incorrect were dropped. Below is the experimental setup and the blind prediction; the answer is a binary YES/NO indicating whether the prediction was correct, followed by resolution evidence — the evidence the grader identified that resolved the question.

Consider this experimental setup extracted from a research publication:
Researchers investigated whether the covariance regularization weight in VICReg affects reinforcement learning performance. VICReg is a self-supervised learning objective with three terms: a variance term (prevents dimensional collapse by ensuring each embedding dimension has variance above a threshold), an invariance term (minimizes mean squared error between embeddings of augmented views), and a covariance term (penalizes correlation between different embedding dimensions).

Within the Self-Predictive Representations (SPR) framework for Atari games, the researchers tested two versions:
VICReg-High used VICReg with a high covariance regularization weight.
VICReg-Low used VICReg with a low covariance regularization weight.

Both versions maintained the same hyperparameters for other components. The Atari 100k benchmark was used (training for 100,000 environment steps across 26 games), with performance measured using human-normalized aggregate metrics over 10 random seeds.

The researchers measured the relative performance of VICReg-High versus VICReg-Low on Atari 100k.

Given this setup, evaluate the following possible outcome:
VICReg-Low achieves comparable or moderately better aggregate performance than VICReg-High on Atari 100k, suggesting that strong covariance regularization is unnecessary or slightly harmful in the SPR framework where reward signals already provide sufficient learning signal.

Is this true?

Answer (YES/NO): NO